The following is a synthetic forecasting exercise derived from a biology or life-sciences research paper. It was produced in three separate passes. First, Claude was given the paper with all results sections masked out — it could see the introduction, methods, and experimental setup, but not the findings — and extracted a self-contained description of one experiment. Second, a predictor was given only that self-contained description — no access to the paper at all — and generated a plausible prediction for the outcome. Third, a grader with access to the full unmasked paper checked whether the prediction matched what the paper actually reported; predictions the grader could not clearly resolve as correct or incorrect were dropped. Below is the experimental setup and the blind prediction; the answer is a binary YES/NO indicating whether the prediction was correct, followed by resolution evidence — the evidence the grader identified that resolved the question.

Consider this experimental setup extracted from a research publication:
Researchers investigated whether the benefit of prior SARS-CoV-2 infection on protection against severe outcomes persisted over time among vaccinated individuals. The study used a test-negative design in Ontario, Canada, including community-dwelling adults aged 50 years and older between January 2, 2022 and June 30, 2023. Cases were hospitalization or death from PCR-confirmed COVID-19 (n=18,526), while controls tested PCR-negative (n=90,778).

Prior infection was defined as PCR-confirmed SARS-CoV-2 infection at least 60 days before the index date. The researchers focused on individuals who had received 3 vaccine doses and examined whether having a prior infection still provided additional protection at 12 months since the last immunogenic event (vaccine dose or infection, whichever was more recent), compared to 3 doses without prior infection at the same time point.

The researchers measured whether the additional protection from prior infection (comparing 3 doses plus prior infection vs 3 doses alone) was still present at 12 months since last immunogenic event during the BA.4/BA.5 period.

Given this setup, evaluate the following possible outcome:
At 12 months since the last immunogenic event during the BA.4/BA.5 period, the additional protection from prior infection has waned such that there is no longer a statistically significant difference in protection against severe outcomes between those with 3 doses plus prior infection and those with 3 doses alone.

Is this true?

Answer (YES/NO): NO